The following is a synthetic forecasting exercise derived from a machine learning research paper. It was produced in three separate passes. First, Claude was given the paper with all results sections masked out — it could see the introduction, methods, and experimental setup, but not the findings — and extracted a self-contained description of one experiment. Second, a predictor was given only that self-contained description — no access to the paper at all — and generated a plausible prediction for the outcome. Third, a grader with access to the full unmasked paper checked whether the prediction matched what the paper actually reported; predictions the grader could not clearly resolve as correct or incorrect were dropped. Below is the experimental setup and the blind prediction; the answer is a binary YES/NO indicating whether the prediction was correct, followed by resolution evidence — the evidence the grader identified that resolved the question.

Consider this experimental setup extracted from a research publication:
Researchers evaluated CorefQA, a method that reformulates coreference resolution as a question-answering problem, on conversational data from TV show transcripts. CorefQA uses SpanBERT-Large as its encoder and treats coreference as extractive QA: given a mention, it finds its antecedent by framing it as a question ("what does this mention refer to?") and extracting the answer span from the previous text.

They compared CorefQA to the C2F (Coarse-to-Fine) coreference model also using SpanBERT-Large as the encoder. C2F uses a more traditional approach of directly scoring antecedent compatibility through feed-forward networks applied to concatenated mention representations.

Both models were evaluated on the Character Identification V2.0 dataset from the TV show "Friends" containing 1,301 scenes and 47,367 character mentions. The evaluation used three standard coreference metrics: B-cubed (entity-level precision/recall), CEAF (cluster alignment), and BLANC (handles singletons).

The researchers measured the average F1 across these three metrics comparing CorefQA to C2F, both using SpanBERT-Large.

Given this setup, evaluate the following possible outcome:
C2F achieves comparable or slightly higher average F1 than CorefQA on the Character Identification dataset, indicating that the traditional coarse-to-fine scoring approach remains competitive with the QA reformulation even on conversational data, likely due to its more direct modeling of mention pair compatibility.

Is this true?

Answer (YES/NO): NO